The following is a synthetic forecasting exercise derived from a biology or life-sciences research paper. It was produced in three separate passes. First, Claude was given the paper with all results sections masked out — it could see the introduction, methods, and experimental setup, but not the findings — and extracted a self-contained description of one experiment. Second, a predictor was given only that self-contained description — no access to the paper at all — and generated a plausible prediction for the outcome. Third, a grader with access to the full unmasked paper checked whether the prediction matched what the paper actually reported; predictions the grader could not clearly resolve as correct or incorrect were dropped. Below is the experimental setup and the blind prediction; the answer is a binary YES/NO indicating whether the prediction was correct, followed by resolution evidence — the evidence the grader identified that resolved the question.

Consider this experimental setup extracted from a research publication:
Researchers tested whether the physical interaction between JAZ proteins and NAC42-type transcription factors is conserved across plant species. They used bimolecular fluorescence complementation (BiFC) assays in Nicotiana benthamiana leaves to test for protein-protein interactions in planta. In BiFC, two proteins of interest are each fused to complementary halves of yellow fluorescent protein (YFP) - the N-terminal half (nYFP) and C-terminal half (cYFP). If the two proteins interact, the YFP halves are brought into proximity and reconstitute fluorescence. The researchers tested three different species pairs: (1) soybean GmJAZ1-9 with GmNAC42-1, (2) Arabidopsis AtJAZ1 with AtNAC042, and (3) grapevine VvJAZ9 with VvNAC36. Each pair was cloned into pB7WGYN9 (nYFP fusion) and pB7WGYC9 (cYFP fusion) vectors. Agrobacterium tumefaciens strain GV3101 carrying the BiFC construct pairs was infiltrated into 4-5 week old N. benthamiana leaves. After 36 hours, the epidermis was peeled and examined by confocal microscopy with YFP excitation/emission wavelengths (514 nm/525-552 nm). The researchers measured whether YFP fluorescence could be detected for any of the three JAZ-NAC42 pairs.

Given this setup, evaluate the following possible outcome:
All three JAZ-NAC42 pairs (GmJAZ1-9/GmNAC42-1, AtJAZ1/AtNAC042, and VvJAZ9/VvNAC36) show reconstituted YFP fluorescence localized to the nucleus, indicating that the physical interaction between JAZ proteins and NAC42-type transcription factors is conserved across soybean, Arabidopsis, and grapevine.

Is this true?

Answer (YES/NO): YES